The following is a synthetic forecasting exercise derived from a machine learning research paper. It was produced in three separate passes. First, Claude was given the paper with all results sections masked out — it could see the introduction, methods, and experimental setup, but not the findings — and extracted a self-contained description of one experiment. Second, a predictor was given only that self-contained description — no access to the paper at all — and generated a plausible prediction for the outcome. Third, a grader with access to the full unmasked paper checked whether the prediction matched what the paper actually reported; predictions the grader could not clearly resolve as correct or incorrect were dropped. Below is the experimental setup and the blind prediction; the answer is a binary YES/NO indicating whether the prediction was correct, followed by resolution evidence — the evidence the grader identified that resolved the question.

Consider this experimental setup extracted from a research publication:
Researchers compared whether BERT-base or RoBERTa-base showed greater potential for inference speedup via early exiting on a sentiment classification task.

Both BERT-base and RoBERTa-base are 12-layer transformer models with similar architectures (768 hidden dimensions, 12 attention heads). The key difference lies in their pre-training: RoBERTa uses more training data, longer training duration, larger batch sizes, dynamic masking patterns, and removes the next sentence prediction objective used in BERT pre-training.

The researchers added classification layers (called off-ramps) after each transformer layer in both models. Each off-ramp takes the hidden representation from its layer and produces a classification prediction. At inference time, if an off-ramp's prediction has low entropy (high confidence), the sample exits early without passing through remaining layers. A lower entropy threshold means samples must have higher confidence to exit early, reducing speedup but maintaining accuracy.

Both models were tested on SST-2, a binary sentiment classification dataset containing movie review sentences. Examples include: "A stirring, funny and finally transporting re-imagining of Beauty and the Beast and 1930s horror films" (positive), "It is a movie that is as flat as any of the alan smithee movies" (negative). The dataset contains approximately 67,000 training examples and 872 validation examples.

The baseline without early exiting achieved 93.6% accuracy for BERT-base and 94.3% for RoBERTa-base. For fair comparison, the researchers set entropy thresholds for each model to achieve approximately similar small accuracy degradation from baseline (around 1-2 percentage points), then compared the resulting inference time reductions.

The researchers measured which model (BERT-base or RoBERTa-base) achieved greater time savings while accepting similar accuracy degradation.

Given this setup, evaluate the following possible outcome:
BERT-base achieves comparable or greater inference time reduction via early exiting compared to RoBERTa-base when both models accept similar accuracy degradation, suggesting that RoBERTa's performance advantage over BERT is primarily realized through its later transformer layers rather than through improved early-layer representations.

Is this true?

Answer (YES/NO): YES